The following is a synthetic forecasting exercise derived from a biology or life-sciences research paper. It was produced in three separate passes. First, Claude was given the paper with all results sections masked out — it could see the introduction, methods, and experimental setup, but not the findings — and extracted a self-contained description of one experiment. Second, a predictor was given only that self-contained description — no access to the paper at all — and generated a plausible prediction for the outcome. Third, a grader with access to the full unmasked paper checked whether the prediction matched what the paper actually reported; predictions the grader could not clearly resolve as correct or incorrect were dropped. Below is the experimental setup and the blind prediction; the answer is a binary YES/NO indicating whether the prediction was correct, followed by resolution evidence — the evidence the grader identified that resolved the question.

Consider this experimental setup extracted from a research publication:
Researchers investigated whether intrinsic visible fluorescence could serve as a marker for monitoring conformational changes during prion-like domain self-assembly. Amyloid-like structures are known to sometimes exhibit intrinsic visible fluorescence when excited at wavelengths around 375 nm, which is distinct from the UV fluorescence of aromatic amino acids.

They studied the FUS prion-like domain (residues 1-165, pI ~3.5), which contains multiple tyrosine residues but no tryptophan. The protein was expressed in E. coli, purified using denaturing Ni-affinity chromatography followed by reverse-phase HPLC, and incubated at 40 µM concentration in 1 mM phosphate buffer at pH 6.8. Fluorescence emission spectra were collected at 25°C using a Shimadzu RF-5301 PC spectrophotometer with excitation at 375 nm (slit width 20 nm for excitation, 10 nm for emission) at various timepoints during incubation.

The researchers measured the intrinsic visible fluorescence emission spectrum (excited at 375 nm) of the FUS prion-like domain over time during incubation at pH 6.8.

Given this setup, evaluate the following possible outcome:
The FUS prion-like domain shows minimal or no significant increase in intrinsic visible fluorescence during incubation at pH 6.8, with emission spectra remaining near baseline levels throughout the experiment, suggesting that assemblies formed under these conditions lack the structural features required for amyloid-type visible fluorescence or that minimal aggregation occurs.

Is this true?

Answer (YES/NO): NO